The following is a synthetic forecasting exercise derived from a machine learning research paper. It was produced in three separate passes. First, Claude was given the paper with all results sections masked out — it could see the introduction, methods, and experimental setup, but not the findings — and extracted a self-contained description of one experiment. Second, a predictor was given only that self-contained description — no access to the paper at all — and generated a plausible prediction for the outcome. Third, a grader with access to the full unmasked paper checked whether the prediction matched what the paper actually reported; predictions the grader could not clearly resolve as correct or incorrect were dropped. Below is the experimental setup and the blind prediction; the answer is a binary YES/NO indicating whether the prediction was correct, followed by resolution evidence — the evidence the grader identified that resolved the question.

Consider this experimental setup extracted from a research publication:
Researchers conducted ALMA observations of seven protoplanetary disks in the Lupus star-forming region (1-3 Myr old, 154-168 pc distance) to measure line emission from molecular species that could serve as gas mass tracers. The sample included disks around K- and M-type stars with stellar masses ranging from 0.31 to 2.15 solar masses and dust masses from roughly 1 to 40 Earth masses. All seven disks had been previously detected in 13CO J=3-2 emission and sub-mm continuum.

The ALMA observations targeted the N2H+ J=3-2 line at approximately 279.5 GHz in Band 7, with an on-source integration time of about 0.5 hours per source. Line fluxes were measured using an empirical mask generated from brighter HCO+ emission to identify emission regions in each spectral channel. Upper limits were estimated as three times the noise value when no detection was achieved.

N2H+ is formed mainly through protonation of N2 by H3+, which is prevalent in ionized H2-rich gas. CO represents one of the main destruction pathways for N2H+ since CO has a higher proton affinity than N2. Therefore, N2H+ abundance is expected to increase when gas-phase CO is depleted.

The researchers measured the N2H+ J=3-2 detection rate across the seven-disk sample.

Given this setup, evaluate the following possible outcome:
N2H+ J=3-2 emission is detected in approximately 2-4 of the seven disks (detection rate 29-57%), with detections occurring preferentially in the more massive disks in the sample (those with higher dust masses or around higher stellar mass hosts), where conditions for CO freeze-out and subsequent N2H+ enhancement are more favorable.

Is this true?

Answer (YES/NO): NO